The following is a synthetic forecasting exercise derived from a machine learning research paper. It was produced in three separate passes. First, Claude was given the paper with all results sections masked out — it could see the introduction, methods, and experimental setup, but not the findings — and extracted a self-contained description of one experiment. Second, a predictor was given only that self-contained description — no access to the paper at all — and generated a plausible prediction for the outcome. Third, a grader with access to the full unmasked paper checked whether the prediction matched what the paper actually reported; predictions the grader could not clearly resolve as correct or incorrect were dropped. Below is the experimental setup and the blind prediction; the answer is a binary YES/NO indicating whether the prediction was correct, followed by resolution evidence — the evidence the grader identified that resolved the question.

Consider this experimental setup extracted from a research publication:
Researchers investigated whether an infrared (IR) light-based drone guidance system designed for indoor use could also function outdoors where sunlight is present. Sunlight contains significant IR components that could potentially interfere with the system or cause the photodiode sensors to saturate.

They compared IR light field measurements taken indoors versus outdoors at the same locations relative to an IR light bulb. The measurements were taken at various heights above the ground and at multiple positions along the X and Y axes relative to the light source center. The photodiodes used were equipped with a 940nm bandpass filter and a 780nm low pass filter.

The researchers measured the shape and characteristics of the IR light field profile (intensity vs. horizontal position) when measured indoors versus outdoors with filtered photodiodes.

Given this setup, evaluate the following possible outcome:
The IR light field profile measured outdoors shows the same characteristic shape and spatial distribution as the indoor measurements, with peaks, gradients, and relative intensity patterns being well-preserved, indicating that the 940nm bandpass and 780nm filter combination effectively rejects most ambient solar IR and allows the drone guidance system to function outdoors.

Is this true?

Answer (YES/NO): YES